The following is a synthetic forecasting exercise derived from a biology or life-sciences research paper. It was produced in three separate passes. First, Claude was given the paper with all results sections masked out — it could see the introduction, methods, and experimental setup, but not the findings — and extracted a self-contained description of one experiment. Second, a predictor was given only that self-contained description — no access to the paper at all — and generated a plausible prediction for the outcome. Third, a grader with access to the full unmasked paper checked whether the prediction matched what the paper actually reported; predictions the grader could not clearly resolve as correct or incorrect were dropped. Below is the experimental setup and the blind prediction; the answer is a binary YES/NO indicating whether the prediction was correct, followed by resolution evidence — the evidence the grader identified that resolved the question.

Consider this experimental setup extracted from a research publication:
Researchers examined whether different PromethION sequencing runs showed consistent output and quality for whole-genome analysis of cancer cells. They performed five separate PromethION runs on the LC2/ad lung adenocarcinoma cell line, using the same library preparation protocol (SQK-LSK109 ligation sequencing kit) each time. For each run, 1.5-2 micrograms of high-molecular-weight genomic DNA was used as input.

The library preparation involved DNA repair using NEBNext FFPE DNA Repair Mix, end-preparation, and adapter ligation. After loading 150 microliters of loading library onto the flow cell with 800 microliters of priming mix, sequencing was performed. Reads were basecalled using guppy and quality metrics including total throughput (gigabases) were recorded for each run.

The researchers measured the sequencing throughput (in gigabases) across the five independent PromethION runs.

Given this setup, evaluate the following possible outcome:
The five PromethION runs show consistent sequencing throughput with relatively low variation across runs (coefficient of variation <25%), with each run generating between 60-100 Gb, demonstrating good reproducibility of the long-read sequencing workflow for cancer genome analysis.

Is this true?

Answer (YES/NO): NO